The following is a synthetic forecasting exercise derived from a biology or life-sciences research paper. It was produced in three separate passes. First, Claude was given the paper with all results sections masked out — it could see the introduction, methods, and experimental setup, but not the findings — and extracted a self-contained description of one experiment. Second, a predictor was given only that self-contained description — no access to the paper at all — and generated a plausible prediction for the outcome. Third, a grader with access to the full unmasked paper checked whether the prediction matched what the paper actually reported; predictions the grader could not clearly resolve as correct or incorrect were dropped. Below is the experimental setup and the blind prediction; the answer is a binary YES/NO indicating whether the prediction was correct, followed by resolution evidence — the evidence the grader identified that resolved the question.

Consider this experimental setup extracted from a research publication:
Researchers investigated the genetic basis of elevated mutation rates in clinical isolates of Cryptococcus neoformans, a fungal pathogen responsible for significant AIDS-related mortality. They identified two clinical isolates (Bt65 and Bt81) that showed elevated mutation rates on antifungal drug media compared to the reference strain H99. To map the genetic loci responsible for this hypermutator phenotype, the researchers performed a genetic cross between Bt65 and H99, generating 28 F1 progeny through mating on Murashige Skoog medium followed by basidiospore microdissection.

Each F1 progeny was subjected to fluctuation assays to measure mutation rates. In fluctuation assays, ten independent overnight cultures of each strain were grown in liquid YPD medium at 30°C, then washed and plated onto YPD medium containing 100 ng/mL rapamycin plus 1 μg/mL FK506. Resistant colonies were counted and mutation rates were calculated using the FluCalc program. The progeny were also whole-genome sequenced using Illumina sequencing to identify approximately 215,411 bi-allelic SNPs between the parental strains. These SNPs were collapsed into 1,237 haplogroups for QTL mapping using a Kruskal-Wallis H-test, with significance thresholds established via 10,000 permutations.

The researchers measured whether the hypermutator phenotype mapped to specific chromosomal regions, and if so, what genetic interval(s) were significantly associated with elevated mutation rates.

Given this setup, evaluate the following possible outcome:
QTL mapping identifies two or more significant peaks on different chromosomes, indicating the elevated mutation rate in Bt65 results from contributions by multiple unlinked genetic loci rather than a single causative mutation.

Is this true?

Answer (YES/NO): NO